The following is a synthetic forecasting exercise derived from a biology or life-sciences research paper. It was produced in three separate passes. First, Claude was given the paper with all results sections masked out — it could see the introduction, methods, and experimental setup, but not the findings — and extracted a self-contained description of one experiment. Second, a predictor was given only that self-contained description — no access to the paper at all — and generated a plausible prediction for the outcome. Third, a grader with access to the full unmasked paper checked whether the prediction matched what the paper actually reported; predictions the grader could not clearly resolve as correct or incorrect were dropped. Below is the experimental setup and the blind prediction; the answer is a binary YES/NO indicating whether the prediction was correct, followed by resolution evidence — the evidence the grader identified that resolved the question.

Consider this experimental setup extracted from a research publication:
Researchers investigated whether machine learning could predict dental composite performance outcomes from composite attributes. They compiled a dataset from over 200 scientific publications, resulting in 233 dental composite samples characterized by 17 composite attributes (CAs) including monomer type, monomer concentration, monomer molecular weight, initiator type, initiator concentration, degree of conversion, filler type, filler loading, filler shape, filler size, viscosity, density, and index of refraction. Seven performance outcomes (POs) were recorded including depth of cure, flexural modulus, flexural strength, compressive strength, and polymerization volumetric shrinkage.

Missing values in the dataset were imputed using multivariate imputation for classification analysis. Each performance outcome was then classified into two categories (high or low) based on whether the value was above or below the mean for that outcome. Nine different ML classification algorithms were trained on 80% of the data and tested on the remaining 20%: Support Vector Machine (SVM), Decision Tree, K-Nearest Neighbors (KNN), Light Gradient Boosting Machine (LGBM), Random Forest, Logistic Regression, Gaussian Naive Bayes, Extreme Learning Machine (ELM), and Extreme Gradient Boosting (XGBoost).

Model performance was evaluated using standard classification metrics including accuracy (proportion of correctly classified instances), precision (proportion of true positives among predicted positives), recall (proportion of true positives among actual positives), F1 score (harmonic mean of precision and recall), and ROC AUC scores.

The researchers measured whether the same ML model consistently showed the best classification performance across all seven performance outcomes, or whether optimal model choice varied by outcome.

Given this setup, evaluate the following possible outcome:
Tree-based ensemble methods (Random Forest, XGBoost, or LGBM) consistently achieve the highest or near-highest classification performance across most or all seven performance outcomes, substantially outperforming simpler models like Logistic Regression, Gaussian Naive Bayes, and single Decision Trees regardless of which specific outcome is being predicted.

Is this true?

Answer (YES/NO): NO